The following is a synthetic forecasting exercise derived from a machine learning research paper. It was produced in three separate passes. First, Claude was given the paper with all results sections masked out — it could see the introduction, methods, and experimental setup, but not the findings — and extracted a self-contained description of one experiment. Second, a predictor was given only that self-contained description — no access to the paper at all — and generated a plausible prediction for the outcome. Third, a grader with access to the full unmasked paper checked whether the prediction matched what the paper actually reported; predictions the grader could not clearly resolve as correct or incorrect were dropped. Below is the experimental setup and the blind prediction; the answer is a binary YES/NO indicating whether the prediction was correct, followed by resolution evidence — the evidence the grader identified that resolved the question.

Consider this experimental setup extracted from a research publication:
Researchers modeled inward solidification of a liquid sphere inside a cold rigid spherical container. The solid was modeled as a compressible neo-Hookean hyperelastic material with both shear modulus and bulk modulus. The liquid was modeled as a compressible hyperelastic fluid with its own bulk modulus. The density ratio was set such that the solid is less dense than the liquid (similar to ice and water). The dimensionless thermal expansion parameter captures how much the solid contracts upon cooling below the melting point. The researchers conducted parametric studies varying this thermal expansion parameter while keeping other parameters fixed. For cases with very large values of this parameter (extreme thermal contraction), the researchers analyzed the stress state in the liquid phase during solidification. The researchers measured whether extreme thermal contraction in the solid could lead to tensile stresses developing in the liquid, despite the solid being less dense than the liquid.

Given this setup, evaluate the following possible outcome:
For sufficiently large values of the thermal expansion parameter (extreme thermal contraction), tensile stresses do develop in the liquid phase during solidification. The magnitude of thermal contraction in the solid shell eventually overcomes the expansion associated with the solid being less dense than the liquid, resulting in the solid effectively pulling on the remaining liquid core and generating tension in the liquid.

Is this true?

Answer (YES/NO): YES